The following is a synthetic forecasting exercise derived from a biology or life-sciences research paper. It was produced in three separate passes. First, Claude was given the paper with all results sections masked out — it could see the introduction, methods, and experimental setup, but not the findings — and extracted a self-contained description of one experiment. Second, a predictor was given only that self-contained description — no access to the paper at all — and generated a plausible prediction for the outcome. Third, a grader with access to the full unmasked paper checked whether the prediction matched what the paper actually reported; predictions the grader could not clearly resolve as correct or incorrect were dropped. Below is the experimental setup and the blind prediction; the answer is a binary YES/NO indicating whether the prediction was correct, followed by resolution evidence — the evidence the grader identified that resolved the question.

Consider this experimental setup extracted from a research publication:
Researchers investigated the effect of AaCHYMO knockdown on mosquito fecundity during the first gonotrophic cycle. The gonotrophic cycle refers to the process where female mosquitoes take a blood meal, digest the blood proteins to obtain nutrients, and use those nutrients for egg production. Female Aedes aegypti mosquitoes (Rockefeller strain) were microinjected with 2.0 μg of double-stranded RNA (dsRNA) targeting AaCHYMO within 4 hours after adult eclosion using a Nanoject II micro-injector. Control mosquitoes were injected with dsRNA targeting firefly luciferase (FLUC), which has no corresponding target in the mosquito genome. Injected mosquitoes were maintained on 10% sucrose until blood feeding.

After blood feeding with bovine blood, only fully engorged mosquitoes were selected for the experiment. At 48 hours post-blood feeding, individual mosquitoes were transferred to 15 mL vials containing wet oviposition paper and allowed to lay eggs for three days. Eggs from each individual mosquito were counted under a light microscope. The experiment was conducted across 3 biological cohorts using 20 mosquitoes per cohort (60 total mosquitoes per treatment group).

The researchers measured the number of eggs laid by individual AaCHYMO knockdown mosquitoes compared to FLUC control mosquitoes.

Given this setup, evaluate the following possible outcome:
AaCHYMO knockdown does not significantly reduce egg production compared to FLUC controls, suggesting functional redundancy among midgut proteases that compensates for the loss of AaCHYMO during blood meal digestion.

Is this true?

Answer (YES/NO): YES